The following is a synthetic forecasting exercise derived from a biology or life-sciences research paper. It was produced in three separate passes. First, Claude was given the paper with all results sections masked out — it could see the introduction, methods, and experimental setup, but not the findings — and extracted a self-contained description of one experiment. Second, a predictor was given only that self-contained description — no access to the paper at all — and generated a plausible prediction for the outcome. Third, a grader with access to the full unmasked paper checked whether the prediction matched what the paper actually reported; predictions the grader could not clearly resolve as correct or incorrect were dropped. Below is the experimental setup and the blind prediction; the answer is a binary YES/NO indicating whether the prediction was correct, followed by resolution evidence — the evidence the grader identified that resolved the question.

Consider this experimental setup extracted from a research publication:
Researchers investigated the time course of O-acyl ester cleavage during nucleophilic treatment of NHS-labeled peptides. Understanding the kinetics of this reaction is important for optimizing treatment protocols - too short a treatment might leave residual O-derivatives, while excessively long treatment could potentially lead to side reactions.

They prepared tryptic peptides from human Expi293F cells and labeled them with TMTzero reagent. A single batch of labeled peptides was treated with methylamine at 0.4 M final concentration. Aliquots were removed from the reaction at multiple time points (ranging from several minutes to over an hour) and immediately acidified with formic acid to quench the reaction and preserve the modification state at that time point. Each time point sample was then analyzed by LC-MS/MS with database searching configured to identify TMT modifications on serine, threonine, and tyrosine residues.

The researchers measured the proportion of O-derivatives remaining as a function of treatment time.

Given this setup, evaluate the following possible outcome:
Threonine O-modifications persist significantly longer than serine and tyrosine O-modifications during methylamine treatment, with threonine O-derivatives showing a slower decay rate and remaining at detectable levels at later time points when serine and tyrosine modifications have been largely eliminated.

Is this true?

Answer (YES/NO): YES